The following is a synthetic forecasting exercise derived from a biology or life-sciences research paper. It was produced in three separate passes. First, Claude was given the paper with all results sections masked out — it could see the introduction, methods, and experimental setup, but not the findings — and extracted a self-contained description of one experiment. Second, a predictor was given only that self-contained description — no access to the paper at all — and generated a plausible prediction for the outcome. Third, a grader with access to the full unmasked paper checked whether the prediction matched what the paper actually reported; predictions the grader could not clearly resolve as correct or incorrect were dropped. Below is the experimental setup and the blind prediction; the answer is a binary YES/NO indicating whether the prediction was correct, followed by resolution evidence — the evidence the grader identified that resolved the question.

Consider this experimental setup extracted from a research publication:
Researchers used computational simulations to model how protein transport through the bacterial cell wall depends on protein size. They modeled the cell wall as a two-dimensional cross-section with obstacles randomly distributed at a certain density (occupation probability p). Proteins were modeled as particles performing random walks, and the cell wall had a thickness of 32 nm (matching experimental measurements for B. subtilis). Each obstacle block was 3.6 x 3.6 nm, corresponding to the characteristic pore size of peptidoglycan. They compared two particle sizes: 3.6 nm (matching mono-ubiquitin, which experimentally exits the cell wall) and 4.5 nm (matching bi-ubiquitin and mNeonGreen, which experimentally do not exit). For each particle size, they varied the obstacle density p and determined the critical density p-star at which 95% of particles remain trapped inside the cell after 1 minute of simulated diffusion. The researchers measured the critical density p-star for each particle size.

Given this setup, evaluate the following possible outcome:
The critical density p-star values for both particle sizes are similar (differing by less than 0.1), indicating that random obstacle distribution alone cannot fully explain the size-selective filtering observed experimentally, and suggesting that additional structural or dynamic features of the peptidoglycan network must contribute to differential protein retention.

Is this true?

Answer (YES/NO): NO